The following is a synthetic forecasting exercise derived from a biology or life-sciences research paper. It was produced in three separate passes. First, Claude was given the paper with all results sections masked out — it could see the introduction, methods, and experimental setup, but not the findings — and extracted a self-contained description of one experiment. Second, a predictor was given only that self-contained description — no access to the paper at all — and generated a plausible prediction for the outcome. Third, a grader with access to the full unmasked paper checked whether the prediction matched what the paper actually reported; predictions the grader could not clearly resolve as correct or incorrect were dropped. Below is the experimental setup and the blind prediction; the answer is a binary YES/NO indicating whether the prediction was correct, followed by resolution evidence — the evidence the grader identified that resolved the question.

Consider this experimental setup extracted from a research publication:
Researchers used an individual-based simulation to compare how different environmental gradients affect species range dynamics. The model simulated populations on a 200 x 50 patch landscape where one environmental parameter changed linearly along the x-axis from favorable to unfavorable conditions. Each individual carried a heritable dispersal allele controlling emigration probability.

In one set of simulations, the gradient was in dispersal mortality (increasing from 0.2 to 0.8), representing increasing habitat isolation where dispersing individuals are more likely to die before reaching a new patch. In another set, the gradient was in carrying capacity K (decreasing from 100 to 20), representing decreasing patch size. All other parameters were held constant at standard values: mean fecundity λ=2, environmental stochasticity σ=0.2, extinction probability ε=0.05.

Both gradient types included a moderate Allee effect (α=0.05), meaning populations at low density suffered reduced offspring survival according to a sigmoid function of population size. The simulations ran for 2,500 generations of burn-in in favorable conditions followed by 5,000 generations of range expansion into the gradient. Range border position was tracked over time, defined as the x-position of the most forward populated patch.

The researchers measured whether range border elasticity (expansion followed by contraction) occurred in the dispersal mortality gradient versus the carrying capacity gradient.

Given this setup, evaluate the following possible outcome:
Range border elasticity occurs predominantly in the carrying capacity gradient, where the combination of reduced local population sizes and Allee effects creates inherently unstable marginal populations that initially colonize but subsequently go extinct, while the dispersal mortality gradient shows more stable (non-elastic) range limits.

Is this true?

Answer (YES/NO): NO